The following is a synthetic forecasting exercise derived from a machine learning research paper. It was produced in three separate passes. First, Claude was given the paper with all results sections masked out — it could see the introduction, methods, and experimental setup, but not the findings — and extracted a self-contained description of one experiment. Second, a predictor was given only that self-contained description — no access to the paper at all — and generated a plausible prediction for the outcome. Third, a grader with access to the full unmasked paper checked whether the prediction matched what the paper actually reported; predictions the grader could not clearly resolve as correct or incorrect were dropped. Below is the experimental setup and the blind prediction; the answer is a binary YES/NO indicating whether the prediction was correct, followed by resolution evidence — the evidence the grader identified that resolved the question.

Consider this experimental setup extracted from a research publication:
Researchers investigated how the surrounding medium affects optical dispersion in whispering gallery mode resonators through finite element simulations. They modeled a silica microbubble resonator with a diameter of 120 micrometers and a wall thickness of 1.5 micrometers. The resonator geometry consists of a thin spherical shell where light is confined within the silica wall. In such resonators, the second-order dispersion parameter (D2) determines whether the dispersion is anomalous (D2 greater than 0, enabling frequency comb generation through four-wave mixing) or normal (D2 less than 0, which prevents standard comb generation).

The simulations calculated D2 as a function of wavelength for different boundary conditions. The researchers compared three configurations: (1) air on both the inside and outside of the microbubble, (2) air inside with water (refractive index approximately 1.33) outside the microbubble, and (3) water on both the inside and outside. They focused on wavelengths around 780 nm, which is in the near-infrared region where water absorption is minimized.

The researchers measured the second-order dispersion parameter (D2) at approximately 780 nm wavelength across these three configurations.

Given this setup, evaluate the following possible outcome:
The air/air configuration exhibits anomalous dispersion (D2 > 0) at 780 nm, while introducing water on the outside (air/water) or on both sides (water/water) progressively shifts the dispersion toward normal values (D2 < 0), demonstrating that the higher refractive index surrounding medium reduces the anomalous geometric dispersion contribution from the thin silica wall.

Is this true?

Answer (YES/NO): YES